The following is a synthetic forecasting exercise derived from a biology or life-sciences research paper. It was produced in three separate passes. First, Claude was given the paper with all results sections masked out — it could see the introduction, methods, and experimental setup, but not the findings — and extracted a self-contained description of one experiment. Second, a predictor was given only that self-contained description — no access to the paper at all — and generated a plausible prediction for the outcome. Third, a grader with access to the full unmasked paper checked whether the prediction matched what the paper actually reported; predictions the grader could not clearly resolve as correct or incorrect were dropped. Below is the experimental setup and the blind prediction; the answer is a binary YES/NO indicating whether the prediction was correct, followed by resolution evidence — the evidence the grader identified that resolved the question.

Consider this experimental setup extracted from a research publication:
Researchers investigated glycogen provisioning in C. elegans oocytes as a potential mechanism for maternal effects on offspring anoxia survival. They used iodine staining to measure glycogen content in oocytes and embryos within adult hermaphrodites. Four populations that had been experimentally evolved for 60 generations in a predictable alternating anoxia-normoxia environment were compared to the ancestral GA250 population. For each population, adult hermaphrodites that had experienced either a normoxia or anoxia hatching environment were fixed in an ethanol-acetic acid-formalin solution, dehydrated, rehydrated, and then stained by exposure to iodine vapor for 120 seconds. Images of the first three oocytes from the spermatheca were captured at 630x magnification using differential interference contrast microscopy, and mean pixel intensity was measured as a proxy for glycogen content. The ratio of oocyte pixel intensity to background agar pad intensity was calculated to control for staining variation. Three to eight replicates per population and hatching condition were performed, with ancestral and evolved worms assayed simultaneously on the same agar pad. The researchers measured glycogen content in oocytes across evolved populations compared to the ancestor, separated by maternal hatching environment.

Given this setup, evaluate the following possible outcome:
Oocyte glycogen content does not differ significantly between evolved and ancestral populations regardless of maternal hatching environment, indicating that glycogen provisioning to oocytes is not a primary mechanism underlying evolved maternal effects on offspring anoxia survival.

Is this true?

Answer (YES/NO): NO